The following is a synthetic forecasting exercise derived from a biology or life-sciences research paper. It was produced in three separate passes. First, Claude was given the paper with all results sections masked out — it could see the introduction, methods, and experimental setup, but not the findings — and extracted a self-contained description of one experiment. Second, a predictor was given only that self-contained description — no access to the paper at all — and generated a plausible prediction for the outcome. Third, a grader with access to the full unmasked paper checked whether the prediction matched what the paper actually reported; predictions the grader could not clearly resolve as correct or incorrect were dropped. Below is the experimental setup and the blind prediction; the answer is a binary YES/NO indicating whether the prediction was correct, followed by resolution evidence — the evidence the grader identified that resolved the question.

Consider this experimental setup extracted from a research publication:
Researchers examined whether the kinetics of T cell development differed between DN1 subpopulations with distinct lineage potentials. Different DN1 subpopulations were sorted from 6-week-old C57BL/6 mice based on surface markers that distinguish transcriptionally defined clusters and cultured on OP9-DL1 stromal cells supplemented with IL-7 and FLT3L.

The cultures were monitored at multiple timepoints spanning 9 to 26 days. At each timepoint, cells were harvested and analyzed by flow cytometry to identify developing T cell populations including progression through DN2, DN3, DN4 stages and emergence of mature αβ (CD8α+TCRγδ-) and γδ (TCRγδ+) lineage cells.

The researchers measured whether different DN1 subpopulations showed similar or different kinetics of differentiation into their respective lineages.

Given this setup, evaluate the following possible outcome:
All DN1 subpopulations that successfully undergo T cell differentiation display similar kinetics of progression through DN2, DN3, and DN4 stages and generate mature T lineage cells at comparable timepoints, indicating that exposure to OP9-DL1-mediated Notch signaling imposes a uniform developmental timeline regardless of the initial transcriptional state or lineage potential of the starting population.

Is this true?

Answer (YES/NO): NO